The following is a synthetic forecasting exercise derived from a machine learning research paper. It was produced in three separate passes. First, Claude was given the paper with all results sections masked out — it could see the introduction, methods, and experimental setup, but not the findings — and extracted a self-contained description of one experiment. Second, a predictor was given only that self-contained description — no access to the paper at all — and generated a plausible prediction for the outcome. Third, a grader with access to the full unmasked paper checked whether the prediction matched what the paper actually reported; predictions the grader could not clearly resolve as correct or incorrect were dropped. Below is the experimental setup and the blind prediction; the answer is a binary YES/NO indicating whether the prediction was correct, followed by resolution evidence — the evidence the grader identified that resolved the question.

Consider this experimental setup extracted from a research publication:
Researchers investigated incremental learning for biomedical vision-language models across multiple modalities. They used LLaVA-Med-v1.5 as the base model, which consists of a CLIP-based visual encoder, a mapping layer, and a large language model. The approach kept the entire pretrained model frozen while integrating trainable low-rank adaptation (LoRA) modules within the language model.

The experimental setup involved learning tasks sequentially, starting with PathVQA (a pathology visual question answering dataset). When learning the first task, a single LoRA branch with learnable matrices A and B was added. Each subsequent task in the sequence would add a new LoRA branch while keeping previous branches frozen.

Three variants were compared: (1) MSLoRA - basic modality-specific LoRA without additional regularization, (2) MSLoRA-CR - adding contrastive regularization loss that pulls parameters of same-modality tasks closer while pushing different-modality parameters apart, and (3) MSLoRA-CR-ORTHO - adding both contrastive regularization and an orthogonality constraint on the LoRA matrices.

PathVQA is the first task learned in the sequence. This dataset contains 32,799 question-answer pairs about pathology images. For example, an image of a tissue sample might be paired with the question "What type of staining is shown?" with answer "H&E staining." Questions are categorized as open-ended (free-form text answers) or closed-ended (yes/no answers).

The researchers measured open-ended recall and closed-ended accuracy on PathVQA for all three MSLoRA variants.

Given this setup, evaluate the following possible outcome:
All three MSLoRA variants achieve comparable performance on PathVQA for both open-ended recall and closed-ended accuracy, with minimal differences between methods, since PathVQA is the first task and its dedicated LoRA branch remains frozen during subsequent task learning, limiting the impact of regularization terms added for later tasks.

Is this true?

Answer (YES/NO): YES